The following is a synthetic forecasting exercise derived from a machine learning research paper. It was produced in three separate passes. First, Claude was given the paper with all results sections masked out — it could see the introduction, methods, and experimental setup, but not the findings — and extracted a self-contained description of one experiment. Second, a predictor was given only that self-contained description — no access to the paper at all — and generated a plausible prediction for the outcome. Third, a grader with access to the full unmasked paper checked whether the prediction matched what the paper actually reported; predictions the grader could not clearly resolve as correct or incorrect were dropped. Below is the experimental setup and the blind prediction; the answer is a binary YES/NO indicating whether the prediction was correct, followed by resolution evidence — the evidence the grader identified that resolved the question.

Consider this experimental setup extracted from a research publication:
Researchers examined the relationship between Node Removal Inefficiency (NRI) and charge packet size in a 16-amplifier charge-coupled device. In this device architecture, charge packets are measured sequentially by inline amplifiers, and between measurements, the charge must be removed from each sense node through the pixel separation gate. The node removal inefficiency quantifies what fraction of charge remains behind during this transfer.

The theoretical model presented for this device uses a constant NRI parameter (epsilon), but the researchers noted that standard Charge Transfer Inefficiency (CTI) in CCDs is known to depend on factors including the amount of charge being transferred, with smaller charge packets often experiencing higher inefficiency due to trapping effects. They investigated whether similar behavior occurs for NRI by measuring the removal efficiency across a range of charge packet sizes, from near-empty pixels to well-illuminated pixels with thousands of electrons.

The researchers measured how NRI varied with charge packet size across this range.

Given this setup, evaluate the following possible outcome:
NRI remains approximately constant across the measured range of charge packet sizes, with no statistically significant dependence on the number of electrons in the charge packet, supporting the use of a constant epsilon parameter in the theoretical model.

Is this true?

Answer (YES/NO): NO